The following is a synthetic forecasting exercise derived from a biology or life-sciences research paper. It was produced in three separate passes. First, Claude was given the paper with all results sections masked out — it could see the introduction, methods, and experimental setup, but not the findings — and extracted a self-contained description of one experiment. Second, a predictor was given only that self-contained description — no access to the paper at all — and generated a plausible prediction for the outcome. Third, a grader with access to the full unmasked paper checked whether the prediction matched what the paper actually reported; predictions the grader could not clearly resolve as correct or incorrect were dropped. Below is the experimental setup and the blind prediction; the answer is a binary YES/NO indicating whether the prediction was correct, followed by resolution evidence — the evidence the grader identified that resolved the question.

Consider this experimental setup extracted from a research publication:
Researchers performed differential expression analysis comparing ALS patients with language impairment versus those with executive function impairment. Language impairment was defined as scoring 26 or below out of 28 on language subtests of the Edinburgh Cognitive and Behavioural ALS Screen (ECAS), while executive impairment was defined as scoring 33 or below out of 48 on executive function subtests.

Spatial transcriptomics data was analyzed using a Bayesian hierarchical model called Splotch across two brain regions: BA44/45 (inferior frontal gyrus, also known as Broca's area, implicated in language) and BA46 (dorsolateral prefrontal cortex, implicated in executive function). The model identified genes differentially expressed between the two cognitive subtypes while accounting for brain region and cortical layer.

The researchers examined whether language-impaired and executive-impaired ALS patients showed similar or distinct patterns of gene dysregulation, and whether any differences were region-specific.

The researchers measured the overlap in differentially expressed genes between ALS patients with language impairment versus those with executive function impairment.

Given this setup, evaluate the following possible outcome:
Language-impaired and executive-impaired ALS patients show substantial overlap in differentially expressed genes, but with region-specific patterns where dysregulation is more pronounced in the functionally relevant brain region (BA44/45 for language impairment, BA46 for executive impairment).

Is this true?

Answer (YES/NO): NO